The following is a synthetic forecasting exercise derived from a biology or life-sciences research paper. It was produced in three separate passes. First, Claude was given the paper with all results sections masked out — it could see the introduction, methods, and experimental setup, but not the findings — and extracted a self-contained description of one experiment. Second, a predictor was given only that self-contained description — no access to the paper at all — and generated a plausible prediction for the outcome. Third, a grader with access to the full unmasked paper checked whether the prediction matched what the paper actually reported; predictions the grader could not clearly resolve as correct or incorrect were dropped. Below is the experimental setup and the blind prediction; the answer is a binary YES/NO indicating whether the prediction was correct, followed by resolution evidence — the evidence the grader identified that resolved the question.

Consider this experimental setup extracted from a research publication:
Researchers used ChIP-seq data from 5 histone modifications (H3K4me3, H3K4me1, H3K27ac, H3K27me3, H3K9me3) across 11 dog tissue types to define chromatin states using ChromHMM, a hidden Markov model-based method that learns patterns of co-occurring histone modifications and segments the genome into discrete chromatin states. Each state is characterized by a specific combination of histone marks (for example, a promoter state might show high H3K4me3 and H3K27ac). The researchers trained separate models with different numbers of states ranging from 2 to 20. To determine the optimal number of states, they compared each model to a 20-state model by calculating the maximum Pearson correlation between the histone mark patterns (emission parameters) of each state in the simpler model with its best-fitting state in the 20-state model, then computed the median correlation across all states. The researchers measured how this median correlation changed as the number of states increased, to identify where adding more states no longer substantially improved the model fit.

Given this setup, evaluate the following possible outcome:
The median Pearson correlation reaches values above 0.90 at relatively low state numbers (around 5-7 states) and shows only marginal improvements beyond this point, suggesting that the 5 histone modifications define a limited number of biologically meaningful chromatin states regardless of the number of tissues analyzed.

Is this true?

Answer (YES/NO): NO